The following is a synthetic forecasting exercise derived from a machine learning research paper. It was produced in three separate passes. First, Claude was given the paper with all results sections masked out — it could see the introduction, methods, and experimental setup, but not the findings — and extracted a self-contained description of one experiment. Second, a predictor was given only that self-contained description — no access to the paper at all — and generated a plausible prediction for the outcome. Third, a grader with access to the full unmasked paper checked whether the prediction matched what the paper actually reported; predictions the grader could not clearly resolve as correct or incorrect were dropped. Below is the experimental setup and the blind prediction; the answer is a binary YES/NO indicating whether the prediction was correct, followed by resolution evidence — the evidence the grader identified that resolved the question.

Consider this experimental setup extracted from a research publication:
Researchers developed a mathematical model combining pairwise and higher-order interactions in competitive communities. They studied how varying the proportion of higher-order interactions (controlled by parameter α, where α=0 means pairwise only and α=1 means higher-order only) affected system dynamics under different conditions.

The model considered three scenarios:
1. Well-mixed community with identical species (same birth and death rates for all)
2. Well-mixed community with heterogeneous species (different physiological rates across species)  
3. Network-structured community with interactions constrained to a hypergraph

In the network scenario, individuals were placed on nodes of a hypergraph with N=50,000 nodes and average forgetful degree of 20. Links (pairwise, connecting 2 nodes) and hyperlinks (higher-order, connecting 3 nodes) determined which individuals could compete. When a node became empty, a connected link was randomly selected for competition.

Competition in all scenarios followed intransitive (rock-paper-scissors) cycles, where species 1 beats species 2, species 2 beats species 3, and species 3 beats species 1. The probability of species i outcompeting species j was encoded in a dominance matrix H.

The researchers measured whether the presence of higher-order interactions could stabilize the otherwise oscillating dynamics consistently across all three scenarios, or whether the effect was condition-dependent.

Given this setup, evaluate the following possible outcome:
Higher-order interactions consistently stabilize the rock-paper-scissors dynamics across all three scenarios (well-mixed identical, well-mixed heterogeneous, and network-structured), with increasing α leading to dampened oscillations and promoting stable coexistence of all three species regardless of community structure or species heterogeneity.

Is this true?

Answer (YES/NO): NO